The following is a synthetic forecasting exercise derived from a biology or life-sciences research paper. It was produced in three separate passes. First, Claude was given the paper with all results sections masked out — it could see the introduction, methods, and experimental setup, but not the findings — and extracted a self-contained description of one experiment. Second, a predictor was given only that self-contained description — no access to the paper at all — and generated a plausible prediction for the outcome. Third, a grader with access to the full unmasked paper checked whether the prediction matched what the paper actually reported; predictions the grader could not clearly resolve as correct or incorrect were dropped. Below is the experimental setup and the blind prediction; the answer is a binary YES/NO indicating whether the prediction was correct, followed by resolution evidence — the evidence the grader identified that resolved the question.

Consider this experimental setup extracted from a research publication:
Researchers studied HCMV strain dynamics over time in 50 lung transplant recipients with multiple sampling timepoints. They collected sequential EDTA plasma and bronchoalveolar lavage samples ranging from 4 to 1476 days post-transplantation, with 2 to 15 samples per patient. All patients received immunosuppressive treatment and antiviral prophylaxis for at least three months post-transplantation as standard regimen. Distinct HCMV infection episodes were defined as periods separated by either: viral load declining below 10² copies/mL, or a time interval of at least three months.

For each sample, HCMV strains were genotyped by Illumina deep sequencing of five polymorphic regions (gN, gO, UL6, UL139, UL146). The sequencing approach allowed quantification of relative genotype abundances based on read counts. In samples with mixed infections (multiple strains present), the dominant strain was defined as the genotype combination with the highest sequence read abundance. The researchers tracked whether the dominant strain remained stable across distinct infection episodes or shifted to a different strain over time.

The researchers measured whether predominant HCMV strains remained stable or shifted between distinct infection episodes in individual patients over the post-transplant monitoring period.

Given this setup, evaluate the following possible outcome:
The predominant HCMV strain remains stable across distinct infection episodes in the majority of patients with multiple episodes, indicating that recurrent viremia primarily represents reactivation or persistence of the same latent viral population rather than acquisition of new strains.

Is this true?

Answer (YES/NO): NO